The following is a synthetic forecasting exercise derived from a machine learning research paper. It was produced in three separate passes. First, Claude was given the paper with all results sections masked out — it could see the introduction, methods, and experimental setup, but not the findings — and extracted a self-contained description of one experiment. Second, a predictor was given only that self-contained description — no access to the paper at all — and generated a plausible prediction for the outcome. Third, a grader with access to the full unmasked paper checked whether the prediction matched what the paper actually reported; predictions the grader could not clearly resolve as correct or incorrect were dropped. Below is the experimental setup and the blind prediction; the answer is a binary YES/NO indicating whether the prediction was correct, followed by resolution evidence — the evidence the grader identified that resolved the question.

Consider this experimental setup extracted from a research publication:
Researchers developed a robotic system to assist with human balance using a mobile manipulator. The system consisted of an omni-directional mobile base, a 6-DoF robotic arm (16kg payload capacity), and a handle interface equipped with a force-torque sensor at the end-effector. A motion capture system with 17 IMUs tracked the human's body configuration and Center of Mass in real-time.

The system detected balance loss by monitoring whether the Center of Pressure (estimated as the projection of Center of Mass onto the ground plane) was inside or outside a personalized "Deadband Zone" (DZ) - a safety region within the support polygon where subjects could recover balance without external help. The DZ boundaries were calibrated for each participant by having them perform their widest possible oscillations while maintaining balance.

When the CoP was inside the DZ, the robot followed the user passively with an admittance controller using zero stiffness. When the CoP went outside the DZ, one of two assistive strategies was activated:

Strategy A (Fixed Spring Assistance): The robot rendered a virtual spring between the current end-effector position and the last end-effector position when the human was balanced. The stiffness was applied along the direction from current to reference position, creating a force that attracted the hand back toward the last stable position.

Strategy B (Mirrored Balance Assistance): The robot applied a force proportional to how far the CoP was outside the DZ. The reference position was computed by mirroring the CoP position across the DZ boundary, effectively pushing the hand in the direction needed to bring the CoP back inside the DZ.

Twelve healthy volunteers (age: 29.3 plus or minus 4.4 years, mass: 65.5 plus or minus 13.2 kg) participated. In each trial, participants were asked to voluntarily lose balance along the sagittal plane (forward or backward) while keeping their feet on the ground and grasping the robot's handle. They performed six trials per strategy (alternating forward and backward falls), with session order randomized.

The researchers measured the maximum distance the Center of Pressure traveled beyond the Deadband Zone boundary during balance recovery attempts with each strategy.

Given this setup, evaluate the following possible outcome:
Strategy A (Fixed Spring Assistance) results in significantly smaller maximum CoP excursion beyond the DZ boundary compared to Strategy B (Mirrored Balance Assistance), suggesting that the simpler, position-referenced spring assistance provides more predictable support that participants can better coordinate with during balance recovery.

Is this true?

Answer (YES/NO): NO